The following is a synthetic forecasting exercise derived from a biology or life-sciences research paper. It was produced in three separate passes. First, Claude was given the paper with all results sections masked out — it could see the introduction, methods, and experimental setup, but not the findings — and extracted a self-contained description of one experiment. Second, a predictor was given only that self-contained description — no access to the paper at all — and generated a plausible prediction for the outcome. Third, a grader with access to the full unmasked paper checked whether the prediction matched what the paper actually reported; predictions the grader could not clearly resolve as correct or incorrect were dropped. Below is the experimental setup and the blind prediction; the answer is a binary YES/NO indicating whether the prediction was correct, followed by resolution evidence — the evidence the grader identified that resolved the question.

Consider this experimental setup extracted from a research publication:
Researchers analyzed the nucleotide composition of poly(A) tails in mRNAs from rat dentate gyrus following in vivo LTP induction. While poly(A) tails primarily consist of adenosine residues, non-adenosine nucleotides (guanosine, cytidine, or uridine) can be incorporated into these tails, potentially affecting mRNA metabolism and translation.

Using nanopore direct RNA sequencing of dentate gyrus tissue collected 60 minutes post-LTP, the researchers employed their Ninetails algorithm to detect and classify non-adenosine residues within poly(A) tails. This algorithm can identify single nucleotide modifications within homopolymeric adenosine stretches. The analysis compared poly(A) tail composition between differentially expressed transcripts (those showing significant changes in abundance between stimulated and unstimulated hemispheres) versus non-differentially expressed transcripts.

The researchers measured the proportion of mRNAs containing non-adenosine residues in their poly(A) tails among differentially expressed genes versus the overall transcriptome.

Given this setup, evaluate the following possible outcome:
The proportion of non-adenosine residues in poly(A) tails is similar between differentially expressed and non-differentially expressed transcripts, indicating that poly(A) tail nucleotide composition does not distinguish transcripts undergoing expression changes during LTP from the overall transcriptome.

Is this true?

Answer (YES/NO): NO